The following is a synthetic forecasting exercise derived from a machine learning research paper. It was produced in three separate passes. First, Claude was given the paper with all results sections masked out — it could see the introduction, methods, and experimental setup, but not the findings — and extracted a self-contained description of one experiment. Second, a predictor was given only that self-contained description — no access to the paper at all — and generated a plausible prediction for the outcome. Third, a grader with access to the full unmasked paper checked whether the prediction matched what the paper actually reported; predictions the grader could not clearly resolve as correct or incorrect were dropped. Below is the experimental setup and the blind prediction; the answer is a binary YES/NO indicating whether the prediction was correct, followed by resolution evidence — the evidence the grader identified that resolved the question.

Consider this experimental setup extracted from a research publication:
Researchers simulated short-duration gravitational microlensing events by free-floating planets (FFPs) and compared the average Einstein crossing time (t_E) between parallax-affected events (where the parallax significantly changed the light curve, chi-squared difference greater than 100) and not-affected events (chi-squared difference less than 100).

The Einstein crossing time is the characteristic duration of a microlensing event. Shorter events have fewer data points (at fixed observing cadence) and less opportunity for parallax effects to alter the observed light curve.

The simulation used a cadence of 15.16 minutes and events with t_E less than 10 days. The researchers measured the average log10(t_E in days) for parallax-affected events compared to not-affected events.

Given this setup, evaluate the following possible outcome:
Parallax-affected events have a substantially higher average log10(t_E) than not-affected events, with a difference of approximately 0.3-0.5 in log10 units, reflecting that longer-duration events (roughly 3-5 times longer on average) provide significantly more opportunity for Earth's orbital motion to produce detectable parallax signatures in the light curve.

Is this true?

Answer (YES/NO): NO